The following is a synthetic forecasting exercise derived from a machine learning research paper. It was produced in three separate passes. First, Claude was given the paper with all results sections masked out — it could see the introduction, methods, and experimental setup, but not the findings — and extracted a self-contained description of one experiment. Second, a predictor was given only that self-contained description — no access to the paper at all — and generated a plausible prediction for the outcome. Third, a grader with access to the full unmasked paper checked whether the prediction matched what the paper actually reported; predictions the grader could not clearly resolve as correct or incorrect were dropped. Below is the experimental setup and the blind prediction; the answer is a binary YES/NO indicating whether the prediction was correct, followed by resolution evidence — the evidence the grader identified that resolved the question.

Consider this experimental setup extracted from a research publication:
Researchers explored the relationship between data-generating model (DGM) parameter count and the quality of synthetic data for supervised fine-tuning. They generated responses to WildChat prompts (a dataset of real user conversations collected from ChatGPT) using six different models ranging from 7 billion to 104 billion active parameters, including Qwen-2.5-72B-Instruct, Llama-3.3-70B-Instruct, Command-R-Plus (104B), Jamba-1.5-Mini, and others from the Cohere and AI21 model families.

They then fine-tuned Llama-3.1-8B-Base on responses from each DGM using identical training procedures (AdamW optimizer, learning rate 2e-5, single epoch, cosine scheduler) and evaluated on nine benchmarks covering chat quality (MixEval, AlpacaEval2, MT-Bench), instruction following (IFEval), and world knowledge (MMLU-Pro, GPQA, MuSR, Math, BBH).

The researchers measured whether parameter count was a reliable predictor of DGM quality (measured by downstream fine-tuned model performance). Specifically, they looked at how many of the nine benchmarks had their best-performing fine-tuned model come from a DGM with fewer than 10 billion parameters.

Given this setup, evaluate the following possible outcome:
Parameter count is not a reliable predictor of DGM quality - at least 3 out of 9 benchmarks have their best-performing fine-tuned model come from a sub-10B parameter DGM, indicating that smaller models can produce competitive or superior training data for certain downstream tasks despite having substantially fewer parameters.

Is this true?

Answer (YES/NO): YES